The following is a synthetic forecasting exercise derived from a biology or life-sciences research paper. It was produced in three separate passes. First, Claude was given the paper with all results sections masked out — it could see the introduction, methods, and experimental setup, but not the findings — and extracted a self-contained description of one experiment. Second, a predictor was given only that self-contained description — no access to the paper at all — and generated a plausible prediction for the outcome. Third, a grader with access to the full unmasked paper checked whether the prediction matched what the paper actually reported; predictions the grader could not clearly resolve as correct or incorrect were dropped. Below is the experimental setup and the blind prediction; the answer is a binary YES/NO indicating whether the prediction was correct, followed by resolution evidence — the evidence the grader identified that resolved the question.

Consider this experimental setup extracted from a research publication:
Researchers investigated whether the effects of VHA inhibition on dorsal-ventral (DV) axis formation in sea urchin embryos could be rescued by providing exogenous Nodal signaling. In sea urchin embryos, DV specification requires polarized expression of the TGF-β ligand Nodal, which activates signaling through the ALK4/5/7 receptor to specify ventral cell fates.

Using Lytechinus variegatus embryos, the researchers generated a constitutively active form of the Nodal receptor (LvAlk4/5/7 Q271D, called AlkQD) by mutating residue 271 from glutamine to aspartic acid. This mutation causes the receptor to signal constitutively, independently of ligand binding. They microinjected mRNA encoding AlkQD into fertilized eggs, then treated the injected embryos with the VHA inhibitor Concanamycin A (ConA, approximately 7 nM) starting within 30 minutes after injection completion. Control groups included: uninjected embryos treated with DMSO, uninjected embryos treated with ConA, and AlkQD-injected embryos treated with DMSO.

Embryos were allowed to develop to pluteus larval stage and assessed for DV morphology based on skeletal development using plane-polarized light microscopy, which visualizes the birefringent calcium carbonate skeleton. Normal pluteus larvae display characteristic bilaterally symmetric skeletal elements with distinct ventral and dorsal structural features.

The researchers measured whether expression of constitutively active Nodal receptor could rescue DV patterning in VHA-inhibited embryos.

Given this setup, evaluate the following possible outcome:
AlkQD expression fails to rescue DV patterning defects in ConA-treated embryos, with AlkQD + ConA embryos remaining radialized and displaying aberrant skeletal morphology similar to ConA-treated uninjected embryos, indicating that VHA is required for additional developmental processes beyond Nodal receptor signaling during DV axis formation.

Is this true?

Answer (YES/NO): NO